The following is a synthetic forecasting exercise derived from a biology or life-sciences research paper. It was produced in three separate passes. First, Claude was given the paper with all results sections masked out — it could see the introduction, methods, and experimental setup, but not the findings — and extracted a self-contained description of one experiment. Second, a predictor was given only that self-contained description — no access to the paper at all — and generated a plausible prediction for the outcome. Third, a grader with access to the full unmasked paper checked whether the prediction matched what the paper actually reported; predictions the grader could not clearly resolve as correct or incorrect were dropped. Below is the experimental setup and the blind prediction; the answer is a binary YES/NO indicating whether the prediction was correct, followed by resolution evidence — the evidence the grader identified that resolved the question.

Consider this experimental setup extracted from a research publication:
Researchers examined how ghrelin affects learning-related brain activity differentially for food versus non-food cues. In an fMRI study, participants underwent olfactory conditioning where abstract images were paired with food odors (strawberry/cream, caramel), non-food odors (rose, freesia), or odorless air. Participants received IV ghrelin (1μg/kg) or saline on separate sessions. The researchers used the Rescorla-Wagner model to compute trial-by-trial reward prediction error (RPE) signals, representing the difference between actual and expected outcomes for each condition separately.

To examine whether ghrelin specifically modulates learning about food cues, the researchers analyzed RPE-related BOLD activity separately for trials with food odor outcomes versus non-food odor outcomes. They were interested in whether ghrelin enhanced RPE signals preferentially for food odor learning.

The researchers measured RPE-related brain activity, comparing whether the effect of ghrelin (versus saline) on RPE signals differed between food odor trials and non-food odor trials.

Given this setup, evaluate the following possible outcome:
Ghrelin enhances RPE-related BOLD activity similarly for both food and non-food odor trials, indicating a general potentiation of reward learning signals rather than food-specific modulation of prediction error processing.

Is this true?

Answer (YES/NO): NO